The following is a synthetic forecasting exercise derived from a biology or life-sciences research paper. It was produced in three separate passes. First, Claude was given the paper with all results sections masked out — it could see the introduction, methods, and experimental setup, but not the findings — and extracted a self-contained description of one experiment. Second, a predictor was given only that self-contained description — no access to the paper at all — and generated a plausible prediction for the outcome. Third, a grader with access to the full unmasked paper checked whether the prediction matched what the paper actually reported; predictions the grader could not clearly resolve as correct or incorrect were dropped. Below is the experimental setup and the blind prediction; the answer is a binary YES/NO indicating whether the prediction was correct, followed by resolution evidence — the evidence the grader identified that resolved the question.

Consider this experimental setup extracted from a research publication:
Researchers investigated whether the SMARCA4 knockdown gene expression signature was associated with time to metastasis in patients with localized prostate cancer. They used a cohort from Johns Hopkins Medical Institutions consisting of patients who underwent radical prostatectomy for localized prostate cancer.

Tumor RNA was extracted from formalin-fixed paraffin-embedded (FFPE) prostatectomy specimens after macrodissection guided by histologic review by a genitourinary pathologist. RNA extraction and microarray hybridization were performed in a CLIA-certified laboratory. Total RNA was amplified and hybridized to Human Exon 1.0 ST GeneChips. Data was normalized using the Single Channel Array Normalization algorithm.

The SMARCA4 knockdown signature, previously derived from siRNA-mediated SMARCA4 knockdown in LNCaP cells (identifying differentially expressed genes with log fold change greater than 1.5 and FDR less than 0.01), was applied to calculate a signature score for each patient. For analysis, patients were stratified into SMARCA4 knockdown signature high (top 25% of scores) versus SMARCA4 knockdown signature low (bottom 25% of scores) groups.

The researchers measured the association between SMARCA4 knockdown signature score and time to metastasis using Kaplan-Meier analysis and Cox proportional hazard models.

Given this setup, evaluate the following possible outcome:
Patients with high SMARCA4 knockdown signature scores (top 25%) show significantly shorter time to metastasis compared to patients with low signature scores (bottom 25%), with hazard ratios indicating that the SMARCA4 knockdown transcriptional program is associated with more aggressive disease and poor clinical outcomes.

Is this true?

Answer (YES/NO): NO